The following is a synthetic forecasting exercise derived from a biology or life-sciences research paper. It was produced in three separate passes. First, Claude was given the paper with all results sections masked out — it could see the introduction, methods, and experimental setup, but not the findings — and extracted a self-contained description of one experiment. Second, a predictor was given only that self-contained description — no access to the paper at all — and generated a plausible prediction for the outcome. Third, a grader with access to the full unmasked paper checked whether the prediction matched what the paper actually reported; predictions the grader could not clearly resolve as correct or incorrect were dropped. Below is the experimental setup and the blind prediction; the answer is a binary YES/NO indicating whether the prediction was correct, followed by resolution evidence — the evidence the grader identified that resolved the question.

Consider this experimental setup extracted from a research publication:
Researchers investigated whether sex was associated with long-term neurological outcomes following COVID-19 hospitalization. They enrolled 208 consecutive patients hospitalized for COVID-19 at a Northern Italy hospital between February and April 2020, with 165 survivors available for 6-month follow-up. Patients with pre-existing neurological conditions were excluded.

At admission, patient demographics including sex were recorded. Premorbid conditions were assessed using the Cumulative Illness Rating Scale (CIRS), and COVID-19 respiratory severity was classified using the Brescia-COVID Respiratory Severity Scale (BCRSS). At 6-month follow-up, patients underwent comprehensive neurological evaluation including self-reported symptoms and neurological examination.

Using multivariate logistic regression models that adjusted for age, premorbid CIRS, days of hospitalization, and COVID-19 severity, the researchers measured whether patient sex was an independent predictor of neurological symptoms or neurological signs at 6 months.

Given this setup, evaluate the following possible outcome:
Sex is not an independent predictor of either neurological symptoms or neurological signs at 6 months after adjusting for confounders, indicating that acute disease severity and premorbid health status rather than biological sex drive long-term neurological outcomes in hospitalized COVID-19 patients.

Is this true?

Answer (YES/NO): YES